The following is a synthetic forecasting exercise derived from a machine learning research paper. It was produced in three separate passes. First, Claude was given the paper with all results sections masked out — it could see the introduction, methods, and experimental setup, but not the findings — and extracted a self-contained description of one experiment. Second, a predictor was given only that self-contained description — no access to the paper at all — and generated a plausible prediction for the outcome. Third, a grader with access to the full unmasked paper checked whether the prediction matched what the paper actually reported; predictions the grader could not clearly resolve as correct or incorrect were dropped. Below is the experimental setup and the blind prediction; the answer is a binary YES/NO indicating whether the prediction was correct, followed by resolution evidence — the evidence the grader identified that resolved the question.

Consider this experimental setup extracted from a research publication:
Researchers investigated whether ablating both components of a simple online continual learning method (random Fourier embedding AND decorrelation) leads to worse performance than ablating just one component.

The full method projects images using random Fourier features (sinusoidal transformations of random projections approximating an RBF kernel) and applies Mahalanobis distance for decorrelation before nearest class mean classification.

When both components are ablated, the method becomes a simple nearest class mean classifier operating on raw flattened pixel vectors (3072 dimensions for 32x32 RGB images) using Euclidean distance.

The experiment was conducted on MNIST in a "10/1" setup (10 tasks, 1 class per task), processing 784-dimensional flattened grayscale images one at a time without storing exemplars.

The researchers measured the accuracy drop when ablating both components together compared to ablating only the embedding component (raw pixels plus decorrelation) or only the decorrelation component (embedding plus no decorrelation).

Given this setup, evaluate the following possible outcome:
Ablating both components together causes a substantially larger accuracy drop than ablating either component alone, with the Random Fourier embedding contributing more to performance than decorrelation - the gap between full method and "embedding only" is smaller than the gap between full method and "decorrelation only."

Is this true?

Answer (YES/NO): NO